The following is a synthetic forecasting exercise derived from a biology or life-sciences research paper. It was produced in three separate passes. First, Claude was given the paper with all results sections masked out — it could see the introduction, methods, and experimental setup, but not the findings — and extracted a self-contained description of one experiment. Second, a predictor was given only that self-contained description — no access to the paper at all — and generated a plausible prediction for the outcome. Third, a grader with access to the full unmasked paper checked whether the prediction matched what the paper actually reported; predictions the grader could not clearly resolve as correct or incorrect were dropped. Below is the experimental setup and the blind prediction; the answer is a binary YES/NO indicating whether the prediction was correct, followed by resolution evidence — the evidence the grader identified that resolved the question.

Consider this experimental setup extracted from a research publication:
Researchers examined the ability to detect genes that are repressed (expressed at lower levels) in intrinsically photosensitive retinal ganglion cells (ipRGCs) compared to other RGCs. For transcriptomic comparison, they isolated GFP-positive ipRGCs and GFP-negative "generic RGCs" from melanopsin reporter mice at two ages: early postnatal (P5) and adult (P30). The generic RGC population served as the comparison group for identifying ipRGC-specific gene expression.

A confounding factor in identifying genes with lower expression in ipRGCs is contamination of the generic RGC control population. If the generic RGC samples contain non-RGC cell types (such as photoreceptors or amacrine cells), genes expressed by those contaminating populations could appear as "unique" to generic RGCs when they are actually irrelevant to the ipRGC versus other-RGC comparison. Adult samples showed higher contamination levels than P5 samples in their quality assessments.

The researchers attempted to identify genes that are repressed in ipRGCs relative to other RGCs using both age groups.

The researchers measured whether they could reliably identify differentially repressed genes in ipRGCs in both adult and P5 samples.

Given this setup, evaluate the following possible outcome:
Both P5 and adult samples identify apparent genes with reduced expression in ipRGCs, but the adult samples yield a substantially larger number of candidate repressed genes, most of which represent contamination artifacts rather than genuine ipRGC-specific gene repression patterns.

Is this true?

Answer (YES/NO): NO